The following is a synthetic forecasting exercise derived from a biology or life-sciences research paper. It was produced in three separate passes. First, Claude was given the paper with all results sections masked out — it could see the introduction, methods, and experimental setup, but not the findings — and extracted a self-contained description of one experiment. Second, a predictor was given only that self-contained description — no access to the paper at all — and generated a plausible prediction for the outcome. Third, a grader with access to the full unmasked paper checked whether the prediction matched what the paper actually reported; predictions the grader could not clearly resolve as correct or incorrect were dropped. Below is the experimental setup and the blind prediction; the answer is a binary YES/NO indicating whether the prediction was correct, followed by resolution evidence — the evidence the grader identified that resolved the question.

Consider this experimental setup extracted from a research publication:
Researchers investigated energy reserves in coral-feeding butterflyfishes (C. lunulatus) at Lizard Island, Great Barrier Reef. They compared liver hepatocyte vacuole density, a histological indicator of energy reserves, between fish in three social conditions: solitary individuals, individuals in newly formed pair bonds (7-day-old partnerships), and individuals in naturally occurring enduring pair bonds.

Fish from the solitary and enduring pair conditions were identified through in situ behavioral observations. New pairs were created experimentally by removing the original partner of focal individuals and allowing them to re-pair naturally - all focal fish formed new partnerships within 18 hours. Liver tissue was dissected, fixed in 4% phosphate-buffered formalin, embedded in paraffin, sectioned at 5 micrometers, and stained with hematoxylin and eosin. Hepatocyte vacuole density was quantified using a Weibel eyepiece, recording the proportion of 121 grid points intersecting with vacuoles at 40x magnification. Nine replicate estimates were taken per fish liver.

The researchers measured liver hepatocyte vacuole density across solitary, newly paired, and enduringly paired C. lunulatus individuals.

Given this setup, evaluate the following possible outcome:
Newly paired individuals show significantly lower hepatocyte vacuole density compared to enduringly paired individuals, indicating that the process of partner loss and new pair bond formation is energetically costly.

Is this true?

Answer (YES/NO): NO